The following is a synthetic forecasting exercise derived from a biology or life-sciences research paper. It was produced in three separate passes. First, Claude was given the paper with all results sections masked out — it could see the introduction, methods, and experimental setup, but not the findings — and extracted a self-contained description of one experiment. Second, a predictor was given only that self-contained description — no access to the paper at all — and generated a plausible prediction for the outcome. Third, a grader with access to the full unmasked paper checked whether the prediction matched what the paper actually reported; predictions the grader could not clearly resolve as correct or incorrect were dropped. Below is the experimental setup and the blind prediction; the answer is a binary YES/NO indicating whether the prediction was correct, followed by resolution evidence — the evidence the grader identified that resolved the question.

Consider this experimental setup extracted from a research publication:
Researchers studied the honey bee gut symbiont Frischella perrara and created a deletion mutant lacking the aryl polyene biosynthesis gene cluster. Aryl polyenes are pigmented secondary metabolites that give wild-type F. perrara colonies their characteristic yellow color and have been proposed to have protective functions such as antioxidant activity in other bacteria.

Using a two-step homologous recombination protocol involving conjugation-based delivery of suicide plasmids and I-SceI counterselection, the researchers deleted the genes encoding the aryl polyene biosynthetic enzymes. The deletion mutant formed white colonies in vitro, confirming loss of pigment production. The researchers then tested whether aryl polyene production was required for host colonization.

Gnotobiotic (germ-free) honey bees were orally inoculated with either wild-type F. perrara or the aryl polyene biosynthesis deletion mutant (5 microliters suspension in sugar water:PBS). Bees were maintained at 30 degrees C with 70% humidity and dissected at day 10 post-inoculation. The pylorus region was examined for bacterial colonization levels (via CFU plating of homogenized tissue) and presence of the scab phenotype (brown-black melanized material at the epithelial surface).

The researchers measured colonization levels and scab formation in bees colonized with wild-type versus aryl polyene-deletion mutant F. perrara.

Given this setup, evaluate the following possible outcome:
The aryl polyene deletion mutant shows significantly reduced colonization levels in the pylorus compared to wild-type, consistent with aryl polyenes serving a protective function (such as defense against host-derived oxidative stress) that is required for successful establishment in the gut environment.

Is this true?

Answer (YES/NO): NO